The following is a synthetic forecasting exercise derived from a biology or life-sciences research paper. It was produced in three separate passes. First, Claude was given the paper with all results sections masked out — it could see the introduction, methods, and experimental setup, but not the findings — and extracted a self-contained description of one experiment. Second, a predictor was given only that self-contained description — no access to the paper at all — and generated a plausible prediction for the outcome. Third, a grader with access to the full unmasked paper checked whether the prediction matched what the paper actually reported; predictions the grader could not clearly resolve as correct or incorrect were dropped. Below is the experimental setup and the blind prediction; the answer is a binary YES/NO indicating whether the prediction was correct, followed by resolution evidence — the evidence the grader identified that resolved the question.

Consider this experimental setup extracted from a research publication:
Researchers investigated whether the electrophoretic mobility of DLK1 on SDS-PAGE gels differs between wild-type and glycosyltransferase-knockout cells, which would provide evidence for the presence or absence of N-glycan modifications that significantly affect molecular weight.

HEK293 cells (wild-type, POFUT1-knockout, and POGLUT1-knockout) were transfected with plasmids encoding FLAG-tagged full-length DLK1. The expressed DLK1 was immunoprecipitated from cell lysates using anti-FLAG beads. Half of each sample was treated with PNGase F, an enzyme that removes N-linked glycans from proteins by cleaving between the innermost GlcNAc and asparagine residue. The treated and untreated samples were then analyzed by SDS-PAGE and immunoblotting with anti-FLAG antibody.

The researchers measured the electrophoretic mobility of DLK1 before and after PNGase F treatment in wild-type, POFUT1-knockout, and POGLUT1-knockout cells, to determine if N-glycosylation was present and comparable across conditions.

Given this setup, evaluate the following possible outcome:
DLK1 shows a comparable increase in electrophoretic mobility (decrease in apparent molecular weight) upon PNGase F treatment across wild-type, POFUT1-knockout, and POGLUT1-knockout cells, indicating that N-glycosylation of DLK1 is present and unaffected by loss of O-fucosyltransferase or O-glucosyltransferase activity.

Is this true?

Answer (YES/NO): YES